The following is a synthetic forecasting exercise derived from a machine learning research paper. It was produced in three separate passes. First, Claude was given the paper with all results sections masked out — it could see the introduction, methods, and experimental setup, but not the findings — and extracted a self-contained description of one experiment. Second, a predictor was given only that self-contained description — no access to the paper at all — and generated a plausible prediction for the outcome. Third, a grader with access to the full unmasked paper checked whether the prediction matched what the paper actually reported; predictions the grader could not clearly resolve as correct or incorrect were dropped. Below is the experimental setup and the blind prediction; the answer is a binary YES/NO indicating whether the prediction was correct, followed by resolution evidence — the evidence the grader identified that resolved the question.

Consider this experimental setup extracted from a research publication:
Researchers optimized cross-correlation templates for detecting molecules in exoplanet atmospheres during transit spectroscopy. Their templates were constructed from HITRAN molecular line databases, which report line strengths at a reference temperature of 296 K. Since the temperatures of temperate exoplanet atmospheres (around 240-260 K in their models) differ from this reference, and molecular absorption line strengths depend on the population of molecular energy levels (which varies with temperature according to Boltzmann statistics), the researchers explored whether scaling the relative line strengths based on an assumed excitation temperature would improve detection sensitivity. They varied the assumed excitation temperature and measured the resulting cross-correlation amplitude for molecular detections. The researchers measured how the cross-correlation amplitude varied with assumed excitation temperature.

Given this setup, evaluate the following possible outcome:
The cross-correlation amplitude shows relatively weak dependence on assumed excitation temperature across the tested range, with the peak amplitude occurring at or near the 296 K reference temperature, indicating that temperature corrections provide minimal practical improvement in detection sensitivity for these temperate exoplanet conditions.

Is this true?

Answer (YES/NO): YES